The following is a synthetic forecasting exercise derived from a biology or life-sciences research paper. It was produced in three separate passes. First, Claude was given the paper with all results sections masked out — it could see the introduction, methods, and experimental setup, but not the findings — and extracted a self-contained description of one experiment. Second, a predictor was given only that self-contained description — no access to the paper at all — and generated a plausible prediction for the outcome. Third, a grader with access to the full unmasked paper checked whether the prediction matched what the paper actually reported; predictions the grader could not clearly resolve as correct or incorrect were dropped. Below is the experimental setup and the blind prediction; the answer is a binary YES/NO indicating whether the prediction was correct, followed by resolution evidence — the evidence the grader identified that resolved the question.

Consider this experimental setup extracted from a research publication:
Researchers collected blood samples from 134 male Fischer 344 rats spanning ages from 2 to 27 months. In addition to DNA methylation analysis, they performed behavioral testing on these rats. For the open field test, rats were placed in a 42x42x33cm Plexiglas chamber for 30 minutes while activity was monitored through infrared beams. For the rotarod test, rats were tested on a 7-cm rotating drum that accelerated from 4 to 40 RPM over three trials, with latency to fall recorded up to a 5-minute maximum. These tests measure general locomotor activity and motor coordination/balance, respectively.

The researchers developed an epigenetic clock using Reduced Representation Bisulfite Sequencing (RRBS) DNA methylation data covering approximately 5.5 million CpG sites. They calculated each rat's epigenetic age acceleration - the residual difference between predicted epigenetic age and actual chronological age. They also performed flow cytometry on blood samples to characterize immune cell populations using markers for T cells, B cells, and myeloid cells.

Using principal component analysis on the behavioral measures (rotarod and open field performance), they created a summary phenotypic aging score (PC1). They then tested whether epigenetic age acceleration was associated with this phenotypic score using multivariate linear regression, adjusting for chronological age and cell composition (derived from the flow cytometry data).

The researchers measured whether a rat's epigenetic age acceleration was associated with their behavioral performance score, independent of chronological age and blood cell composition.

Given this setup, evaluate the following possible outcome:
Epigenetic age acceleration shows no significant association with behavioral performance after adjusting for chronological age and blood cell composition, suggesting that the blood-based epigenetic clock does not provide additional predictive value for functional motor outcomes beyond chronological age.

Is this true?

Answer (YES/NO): NO